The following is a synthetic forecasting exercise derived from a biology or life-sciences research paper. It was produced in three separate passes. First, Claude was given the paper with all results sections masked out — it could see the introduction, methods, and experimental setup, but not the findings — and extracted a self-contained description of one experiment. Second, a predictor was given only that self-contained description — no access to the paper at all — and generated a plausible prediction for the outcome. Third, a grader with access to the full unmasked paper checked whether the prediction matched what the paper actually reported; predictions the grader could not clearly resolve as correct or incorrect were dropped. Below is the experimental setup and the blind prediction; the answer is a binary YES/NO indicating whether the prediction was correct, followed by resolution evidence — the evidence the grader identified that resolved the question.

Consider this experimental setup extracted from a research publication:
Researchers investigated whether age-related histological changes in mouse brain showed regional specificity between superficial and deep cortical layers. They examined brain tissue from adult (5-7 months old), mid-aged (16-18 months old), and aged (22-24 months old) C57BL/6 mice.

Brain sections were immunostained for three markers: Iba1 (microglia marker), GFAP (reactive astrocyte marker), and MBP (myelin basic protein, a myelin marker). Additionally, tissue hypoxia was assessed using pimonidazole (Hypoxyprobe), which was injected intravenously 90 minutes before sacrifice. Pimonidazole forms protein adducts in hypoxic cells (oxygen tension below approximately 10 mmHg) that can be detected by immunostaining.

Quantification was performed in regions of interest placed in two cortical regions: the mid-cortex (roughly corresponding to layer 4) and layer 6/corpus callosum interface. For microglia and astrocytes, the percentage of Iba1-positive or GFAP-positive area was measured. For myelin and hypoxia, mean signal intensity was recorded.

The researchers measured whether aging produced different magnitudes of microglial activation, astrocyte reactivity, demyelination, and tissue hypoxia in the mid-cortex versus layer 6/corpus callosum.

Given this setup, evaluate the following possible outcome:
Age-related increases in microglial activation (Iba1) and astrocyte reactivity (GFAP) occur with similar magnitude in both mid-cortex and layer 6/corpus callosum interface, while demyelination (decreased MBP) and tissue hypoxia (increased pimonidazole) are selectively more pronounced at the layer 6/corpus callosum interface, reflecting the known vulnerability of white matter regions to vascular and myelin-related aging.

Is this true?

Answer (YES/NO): NO